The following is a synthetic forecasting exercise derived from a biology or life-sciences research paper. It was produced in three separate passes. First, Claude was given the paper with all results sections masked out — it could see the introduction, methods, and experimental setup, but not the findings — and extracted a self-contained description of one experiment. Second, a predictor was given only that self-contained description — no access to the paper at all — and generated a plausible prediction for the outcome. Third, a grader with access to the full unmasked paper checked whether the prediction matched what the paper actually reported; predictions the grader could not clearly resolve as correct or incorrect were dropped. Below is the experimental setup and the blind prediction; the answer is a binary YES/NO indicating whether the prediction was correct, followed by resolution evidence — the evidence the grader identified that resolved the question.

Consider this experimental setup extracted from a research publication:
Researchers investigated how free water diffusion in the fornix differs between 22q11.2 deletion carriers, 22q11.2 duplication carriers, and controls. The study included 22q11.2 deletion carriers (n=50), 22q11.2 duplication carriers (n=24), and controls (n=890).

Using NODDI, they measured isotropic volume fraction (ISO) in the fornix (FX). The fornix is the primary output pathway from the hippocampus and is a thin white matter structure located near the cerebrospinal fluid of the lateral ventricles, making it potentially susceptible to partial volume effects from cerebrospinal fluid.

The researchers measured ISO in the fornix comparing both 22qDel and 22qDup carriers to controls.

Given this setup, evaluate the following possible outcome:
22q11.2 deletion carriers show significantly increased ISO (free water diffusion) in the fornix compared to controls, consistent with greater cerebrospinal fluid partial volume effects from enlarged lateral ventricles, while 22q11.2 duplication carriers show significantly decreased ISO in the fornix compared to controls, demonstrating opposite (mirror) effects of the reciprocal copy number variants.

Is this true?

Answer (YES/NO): NO